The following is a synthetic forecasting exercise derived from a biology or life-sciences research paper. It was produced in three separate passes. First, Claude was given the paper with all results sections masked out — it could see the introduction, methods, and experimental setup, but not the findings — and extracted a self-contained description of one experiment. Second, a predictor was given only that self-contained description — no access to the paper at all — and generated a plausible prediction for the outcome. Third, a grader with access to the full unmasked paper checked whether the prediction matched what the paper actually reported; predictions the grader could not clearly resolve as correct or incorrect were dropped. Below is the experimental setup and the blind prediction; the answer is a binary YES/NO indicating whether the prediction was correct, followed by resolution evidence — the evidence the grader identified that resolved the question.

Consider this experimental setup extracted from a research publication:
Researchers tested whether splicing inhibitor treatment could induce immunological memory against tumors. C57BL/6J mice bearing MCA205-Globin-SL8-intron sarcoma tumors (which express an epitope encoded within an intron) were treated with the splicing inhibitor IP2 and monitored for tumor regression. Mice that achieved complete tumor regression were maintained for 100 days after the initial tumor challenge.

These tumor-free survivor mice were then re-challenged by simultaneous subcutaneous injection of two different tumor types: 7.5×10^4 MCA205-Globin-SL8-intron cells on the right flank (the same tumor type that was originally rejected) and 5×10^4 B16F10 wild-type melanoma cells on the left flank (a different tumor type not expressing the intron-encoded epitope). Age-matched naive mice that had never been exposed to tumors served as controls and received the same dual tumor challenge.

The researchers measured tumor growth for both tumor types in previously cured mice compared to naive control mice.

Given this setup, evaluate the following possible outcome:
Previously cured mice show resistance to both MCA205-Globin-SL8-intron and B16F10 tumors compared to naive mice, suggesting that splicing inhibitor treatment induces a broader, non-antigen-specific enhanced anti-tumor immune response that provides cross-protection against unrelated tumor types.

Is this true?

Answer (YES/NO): NO